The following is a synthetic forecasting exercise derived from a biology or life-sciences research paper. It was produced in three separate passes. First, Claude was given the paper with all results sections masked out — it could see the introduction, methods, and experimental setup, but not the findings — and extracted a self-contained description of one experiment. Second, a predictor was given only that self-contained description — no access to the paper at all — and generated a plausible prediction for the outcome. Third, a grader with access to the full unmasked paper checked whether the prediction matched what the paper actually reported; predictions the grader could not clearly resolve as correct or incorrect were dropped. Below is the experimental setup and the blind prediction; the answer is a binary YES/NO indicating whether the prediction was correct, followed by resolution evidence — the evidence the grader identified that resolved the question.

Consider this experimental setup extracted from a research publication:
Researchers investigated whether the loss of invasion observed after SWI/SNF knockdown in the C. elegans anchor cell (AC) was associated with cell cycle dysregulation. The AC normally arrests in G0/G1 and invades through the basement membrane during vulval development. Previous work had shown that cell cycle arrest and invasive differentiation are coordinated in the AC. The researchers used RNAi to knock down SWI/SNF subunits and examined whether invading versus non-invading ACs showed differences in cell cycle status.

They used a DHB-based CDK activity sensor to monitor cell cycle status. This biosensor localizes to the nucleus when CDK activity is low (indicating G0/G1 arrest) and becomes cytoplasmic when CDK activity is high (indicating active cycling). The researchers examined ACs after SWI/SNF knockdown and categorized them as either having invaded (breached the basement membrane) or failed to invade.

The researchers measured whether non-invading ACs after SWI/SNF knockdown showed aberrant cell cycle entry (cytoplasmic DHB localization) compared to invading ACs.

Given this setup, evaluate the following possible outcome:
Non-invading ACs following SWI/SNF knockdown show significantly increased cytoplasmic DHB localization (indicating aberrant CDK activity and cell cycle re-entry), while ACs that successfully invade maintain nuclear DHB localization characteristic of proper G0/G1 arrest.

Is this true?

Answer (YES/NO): NO